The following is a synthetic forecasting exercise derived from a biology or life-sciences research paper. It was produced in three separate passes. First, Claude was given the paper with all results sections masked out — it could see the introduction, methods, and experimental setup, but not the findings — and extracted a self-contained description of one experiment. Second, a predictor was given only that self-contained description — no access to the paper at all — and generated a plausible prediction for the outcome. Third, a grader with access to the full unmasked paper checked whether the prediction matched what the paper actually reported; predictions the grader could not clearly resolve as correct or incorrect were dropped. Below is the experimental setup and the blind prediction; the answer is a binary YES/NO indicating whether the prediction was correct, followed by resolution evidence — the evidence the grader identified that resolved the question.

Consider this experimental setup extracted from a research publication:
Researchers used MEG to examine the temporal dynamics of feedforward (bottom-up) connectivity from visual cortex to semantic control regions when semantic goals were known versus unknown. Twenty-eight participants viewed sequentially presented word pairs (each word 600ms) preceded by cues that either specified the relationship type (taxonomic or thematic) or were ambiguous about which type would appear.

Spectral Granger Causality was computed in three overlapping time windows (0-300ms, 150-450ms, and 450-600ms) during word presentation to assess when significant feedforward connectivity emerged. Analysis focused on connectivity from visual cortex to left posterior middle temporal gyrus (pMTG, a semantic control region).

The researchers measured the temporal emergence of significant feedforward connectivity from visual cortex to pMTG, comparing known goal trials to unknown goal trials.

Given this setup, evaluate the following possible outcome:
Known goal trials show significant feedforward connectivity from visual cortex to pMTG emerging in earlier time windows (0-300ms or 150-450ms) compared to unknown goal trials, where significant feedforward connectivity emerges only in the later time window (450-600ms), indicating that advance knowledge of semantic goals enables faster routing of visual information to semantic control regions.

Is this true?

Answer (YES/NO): NO